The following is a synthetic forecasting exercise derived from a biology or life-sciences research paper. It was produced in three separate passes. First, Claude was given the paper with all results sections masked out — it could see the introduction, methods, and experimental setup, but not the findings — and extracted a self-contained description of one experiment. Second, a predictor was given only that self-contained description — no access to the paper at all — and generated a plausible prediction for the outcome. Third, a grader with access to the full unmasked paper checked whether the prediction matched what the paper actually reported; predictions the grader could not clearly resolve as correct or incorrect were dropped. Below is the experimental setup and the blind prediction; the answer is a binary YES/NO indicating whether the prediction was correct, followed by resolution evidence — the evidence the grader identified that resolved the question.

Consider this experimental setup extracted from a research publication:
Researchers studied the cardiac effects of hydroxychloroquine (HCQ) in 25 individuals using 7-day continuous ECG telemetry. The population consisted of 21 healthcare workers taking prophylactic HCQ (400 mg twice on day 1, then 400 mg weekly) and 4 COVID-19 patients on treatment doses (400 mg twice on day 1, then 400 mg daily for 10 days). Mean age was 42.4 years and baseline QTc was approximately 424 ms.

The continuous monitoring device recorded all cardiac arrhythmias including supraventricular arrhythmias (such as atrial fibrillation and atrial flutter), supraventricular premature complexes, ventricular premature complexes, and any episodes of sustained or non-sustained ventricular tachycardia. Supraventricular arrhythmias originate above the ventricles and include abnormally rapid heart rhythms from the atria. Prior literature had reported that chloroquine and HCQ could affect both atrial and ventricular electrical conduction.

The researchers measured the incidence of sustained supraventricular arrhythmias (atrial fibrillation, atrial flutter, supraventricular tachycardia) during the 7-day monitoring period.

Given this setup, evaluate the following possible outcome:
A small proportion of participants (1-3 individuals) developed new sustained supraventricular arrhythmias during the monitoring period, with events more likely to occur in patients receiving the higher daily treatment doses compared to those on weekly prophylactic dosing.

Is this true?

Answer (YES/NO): NO